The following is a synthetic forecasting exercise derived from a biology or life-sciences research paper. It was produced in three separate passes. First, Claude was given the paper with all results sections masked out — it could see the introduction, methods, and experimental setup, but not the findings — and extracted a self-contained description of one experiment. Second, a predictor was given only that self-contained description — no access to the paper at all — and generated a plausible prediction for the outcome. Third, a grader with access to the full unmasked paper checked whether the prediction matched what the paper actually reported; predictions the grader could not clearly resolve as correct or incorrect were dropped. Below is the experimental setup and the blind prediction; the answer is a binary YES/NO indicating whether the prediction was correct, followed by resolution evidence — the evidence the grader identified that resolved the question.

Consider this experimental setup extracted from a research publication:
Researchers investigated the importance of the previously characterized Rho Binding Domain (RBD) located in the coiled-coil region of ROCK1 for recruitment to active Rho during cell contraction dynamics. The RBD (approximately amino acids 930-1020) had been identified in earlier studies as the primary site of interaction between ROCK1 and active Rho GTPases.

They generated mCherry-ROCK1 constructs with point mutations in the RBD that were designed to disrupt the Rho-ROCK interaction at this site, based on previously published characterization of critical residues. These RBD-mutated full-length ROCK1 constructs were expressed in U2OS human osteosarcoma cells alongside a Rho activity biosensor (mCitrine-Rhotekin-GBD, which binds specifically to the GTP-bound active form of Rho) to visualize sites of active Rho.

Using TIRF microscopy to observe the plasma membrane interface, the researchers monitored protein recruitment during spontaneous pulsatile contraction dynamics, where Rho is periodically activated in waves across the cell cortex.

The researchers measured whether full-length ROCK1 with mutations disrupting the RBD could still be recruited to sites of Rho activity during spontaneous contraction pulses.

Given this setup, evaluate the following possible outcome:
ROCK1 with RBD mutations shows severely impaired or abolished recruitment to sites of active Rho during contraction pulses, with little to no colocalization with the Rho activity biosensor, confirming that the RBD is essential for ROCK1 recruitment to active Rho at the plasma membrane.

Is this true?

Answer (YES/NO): NO